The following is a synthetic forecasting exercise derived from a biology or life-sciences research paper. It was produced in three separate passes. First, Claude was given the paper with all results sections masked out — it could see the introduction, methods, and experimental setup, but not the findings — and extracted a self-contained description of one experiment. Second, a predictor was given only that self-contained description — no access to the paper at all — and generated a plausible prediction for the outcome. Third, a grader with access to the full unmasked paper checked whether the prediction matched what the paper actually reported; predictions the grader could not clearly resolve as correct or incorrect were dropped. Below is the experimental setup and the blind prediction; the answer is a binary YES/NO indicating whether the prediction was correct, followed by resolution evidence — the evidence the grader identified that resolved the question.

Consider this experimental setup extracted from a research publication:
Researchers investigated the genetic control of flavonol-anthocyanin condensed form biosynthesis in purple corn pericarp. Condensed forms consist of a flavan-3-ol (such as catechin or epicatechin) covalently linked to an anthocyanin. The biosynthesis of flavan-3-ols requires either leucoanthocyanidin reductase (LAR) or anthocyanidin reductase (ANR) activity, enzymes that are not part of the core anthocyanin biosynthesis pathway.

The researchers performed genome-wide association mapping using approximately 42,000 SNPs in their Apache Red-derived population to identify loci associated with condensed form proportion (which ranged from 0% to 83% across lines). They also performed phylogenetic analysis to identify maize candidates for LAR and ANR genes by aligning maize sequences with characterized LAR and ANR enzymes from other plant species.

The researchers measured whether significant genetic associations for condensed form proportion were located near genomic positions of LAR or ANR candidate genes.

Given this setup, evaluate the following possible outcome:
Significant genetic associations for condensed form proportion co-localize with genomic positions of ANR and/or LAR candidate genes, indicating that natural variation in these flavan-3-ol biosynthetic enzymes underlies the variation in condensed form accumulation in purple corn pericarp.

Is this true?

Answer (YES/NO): YES